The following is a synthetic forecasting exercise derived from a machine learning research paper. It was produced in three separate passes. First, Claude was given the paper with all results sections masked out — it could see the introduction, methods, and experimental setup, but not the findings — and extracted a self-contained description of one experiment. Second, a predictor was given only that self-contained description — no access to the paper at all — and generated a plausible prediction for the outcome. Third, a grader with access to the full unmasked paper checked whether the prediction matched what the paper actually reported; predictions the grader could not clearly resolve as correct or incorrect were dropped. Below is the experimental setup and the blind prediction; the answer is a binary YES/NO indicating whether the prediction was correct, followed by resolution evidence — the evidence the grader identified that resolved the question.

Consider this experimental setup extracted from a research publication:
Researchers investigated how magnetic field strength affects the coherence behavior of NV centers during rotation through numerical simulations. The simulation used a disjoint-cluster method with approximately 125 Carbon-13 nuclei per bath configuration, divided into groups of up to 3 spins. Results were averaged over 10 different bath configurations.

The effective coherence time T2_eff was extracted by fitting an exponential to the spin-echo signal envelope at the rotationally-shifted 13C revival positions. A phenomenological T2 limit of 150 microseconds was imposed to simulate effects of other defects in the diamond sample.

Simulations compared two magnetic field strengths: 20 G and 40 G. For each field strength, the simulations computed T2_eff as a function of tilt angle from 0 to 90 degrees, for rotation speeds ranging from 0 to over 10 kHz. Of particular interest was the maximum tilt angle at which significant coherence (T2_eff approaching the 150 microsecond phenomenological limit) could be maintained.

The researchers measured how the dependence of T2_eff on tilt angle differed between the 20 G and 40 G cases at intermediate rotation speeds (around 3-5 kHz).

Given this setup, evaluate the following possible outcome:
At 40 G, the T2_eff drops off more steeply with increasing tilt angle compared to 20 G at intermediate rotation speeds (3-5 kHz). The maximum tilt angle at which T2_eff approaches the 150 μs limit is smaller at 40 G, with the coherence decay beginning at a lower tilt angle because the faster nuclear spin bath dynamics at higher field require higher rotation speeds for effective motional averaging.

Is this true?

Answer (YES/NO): YES